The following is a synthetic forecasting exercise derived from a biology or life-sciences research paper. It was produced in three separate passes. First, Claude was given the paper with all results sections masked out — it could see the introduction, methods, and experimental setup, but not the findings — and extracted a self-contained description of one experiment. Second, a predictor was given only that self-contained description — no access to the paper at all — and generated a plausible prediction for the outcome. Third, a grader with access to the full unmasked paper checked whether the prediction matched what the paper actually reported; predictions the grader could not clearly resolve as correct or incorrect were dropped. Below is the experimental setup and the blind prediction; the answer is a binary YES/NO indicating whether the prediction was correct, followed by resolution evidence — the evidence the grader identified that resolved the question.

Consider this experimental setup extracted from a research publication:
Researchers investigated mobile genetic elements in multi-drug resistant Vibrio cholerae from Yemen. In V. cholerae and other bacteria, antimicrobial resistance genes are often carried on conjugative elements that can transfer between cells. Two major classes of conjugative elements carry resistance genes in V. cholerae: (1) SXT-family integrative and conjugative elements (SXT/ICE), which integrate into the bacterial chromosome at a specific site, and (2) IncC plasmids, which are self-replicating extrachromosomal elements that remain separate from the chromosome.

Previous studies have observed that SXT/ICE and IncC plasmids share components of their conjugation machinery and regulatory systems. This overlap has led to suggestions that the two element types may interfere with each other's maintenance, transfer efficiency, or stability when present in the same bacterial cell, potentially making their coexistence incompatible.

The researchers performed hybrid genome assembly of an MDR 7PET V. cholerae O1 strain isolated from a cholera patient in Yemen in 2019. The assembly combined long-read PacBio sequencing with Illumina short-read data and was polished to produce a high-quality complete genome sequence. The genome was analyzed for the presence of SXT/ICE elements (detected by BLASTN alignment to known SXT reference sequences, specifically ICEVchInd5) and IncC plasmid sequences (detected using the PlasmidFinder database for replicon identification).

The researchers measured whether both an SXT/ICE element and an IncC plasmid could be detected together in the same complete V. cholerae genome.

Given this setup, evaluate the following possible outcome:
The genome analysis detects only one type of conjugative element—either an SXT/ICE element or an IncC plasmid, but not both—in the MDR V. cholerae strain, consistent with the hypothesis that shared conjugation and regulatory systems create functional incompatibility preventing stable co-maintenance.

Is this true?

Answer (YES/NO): NO